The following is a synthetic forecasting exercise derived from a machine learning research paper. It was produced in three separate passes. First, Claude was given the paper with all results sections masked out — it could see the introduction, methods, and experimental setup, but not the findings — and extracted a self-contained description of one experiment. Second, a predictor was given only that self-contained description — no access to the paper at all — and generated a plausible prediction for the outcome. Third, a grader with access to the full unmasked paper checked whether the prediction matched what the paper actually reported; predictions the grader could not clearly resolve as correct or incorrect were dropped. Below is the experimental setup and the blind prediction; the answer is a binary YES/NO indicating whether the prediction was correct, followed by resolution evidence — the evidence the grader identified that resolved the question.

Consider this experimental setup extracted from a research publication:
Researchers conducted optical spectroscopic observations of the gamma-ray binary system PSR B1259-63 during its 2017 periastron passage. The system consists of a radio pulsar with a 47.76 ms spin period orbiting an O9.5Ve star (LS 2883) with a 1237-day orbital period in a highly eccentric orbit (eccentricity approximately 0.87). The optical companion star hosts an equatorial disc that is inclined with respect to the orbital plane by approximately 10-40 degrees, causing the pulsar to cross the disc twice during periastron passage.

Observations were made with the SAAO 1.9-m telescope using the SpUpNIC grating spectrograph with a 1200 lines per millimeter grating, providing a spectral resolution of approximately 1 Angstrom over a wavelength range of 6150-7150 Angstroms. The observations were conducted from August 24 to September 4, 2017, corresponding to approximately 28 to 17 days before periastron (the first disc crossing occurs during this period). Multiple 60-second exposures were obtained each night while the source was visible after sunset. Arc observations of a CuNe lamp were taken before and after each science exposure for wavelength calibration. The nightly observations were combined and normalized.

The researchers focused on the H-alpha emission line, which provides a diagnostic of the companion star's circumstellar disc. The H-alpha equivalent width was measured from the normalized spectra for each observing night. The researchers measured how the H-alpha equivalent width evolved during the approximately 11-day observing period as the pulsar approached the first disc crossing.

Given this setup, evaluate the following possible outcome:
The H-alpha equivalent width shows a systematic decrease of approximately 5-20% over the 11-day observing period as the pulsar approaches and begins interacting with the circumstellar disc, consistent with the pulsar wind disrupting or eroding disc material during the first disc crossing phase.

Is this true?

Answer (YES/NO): NO